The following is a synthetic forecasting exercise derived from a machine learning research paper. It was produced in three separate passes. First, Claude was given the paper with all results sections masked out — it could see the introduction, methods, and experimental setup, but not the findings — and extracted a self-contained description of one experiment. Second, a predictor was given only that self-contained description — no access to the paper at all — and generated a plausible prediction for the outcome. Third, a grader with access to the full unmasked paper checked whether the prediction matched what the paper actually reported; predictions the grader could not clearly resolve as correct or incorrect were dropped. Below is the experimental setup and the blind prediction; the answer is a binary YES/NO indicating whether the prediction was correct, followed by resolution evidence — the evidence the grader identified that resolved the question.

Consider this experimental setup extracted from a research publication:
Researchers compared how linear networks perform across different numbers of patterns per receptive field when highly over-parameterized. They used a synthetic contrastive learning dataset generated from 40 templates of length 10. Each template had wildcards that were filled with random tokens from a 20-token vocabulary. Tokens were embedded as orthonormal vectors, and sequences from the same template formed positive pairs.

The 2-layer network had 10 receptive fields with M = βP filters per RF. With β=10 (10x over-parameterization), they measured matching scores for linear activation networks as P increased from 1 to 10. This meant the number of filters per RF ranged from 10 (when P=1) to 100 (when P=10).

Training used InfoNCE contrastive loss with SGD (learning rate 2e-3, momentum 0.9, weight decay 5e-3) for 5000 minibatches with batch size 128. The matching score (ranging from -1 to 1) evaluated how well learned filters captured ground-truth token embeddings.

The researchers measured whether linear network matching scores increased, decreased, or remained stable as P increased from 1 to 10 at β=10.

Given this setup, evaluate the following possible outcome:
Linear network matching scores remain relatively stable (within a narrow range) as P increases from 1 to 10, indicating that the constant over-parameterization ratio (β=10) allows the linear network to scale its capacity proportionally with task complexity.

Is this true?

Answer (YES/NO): NO